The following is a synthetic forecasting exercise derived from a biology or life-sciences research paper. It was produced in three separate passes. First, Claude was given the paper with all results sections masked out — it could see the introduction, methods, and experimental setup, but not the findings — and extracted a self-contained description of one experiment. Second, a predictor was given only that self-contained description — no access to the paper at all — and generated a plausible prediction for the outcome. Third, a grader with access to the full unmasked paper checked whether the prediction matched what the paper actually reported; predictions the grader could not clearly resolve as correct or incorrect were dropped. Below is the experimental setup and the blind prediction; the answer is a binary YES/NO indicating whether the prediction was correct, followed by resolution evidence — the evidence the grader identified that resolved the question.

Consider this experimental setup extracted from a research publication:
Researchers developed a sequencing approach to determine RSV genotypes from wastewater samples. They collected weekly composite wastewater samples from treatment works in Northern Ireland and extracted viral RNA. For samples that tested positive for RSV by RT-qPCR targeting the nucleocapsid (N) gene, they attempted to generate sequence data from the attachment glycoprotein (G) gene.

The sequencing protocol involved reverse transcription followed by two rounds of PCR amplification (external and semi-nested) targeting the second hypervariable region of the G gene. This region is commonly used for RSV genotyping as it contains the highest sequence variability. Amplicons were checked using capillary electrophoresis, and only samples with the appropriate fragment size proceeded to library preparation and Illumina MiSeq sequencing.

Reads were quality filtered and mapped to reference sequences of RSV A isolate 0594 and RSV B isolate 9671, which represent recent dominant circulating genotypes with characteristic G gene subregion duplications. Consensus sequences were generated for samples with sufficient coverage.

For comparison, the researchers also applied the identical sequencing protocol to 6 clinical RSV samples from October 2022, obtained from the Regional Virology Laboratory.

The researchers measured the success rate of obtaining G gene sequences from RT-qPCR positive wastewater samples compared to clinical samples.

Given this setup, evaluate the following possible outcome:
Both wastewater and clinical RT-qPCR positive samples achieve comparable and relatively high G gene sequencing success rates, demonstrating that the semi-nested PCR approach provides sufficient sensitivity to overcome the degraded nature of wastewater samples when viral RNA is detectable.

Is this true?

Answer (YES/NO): NO